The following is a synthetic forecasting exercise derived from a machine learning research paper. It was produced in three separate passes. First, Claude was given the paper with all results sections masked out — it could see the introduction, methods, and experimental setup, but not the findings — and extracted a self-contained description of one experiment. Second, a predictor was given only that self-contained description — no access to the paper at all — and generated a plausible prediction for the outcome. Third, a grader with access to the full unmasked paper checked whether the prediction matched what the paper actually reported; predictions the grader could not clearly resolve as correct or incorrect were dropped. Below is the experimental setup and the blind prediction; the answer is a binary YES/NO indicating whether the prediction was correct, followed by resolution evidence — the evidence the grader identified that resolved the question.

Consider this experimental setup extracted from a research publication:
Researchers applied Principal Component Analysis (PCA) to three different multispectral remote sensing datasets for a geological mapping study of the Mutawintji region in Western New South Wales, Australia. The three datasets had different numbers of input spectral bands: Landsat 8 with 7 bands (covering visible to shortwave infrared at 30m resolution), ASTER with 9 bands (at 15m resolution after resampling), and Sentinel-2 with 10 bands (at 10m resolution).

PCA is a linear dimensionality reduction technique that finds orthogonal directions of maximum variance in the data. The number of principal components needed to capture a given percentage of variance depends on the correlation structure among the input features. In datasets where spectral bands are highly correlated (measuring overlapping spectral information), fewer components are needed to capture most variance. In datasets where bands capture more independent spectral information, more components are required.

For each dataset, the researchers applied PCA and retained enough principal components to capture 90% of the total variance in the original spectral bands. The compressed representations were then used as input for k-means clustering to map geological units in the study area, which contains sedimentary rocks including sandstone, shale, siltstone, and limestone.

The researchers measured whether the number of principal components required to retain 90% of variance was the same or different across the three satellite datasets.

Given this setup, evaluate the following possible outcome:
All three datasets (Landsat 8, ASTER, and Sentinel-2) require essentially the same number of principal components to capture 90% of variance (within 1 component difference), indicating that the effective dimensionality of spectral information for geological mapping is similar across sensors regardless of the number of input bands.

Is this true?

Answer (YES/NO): NO